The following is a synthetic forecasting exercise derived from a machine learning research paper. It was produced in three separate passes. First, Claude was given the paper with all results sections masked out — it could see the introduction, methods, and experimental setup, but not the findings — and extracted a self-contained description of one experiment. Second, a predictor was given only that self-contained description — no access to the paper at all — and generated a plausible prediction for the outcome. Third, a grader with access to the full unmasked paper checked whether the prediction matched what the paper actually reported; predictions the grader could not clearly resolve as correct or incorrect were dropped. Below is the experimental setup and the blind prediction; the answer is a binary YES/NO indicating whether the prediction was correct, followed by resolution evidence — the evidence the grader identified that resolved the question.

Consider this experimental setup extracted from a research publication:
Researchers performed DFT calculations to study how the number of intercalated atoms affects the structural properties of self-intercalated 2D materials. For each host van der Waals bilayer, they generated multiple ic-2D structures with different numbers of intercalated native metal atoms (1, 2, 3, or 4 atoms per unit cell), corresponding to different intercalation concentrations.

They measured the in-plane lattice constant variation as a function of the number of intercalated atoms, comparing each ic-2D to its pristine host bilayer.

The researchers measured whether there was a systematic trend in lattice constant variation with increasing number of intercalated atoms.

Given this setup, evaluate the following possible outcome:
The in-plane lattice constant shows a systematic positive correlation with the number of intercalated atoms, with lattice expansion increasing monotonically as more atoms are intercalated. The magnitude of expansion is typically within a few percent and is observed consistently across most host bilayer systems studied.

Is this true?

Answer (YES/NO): NO